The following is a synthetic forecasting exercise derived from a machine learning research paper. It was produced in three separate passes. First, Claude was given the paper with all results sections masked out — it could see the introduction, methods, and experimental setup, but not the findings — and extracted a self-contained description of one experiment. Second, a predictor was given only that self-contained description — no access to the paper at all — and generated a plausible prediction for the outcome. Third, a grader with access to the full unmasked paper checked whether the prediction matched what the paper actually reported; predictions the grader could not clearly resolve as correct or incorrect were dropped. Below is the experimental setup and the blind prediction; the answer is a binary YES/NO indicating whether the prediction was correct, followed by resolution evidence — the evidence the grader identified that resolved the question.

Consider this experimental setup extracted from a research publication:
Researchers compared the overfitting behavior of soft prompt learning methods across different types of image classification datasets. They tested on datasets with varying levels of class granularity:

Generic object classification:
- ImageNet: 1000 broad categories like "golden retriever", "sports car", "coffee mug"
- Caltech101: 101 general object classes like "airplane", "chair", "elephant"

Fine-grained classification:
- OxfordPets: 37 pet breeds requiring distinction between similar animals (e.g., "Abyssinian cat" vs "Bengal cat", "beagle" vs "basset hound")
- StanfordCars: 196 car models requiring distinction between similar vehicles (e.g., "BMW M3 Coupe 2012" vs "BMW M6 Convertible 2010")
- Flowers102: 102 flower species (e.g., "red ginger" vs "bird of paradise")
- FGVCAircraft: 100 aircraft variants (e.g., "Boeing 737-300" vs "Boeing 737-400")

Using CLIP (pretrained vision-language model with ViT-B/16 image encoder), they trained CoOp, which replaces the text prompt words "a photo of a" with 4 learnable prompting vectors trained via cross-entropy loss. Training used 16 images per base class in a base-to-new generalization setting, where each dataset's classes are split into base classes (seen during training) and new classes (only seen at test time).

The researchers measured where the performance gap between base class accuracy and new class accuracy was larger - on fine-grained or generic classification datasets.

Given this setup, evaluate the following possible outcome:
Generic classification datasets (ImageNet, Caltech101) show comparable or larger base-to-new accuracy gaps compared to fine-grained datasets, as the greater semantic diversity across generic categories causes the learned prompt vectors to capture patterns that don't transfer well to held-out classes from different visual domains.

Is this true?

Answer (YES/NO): NO